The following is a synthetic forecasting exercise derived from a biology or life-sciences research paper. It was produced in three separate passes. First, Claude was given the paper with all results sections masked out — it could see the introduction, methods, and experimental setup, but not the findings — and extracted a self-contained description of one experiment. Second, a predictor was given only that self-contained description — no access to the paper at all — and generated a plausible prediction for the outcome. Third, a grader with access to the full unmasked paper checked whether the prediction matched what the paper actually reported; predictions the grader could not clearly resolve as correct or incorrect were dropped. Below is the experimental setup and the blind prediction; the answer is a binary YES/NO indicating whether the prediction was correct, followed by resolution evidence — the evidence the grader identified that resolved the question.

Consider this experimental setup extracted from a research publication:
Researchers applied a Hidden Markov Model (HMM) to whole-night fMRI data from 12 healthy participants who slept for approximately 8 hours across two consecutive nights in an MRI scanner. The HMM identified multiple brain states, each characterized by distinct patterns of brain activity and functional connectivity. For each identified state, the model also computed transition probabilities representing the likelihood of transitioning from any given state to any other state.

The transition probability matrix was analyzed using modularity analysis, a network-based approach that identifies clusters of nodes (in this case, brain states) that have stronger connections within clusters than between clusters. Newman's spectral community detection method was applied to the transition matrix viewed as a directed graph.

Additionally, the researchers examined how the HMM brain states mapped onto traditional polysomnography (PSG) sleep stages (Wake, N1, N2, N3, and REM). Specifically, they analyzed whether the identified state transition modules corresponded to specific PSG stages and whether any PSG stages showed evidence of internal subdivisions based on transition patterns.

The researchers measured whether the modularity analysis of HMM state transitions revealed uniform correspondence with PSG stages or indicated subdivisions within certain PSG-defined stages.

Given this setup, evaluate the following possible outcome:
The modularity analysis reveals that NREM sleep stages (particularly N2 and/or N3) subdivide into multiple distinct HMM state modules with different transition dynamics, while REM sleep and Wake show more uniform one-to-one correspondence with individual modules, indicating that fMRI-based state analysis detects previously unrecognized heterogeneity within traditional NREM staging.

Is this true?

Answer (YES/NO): NO